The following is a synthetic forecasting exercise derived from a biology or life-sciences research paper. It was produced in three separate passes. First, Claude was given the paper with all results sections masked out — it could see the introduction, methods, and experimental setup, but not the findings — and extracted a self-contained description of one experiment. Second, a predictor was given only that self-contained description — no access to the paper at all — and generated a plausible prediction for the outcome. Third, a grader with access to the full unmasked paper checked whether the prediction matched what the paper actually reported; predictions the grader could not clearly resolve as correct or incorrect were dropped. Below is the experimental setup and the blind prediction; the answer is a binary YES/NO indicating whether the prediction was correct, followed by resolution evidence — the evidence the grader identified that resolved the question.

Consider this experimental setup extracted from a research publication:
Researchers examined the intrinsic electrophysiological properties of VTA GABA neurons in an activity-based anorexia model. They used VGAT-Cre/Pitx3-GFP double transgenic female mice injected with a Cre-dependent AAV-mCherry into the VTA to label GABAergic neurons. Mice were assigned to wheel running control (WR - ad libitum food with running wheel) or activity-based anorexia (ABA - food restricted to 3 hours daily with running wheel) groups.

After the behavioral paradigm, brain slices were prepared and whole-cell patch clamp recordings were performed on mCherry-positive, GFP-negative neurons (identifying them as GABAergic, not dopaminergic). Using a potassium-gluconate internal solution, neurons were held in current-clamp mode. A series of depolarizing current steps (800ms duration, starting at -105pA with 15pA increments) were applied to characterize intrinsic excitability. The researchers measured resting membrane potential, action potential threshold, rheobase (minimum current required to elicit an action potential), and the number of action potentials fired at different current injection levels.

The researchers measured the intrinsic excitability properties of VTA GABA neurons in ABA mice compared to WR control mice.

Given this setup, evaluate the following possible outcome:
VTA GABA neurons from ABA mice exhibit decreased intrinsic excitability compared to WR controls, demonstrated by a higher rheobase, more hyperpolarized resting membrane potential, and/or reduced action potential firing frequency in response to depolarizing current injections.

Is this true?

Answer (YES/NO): YES